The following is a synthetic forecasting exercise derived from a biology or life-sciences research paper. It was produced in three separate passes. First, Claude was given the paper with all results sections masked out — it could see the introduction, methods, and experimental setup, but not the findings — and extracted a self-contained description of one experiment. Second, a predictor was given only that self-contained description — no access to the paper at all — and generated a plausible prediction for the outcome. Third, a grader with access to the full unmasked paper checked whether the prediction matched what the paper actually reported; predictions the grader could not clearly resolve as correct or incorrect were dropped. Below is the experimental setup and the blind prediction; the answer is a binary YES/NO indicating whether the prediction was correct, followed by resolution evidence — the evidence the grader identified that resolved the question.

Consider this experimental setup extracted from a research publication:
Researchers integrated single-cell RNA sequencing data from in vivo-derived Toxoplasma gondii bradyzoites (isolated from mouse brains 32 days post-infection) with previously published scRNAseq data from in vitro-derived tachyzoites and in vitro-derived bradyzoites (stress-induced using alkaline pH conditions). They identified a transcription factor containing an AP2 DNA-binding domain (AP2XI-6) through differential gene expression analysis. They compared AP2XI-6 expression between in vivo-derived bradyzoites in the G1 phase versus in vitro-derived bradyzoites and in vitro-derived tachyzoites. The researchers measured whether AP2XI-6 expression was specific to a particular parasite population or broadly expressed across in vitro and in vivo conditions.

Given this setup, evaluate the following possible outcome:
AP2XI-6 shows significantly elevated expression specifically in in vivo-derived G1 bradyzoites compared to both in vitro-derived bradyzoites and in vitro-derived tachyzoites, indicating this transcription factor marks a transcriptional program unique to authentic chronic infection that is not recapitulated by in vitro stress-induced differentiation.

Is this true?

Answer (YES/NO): YES